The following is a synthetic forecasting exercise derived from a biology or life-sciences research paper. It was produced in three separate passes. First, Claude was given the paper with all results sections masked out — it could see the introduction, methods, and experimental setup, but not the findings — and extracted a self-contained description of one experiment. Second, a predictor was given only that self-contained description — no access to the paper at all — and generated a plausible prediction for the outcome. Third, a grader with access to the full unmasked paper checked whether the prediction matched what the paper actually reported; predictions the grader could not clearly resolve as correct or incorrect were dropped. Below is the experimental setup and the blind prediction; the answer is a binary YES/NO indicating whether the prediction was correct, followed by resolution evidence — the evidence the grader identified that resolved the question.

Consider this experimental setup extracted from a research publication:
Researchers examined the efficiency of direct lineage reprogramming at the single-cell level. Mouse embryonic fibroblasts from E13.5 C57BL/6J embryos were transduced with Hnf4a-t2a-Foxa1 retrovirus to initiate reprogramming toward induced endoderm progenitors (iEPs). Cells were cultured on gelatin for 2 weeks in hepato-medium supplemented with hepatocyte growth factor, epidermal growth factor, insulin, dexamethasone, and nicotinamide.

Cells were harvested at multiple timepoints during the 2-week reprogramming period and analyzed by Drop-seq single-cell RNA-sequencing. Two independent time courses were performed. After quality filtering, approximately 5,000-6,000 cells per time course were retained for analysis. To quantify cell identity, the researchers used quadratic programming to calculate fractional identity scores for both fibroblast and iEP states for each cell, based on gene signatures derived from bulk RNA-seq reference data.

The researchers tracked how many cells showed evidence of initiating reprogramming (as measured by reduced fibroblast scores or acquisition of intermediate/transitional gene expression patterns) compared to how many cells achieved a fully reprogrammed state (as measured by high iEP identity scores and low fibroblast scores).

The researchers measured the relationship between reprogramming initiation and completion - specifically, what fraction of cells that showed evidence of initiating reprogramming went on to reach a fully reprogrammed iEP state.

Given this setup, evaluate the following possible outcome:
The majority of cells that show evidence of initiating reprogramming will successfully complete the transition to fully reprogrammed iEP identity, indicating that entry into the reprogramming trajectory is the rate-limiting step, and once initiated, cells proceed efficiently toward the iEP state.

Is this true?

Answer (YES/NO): NO